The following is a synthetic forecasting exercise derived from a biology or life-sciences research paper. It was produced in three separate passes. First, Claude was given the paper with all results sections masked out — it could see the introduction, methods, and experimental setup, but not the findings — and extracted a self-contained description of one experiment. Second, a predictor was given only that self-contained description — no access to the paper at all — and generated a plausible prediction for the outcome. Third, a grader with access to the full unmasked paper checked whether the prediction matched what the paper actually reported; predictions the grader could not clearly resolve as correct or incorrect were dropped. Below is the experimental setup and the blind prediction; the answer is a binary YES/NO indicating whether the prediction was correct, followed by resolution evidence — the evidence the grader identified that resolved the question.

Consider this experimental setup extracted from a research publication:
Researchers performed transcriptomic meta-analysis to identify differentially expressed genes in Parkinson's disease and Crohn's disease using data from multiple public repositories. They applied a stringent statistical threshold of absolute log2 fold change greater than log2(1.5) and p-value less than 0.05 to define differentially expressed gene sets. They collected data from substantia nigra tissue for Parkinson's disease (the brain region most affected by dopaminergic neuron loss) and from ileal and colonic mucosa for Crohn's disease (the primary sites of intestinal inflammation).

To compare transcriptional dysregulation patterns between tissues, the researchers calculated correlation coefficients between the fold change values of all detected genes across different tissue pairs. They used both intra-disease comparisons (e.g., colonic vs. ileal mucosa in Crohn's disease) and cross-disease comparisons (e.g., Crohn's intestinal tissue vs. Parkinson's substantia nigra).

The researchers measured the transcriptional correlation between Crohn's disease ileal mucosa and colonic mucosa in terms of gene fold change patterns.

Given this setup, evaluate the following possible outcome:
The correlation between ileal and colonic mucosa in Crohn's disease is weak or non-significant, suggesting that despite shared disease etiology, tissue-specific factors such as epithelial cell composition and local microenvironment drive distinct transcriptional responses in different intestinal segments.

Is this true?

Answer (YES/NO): NO